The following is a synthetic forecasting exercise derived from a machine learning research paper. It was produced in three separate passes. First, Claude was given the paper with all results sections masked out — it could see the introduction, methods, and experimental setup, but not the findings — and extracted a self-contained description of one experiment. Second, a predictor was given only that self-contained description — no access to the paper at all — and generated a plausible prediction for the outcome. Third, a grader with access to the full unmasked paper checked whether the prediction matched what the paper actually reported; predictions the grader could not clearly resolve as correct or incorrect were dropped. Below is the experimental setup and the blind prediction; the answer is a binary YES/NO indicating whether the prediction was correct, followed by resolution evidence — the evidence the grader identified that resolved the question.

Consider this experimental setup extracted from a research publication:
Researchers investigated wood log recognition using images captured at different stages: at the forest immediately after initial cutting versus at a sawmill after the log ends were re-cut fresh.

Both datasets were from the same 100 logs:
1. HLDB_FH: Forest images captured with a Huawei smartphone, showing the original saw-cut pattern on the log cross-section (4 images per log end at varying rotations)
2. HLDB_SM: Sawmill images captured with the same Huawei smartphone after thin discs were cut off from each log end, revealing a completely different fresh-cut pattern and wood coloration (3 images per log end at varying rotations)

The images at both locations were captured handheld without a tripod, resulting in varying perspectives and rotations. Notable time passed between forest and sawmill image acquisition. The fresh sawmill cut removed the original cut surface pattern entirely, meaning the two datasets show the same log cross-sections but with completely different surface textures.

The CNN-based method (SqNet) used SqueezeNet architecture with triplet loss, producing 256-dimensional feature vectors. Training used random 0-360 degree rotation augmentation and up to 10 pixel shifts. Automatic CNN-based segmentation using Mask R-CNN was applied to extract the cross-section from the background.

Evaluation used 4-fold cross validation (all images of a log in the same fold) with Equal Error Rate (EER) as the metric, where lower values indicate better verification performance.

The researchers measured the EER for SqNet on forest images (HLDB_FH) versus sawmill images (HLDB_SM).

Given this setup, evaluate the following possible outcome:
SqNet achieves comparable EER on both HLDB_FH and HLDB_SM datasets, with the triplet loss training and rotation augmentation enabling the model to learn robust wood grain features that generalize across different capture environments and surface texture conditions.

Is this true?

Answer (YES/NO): YES